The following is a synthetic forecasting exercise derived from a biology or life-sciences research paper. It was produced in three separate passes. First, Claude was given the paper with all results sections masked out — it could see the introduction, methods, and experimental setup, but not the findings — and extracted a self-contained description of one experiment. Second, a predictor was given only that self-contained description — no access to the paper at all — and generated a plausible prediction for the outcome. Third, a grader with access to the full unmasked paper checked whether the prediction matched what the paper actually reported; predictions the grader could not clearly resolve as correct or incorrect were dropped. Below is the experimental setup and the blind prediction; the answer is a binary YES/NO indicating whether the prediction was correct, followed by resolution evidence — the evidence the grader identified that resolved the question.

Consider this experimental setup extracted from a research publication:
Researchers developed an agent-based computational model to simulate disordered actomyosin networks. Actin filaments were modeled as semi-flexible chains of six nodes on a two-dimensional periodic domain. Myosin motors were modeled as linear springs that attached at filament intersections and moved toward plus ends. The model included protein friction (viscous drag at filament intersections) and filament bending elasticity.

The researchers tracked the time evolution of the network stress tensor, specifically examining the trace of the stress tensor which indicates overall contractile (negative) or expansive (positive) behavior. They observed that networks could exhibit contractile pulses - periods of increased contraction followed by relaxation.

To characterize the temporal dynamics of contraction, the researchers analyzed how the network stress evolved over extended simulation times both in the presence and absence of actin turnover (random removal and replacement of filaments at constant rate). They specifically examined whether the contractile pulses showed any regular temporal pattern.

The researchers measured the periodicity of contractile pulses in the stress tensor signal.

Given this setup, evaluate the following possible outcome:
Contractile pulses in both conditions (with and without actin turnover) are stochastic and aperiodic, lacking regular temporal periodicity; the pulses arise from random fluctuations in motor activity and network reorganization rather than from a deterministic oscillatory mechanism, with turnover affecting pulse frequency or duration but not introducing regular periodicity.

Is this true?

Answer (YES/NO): YES